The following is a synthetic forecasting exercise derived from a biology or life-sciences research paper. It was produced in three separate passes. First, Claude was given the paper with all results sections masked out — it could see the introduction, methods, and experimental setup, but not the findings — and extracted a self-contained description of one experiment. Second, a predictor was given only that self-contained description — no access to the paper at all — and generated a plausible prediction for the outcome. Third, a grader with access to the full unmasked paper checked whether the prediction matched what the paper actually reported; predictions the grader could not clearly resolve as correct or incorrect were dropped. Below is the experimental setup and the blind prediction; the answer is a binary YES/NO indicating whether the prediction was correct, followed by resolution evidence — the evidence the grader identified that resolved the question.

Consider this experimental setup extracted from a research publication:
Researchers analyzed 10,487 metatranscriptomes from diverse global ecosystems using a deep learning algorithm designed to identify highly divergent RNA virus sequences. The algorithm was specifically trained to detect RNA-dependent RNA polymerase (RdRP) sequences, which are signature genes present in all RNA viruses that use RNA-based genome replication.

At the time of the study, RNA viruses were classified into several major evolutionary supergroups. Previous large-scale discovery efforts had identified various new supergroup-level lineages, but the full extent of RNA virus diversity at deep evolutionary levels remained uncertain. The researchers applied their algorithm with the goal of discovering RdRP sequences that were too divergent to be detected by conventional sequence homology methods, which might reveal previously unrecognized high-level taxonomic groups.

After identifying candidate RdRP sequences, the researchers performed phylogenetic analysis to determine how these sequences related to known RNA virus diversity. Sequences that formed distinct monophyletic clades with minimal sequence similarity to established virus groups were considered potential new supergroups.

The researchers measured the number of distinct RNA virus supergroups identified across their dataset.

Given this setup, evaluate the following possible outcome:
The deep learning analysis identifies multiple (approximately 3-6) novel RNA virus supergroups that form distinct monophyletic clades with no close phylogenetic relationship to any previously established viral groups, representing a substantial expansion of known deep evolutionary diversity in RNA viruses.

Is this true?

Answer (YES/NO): NO